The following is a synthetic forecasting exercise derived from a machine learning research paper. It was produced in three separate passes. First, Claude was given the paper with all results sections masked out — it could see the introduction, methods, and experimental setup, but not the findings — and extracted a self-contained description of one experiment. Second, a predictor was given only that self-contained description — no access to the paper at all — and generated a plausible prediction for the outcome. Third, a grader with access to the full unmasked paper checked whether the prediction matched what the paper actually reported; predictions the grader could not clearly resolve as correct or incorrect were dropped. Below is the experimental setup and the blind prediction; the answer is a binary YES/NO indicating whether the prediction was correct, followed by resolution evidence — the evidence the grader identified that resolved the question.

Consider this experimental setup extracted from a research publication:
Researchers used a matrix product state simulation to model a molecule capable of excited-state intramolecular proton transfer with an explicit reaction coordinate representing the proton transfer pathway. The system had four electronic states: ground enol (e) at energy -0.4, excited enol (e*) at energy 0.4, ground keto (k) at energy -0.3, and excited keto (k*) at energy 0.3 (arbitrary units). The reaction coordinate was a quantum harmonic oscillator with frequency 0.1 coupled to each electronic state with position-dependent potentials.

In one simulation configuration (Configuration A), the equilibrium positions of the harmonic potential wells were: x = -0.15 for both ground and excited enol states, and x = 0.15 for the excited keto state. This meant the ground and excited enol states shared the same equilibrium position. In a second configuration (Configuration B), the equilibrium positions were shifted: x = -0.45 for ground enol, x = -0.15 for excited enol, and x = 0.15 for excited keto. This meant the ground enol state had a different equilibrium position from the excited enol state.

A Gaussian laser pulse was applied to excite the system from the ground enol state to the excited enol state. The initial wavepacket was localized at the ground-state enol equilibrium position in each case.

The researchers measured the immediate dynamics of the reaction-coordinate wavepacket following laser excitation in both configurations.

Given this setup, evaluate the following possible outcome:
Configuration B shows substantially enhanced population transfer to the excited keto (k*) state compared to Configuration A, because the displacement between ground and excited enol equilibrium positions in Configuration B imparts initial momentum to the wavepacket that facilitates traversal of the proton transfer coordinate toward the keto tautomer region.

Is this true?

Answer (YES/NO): NO